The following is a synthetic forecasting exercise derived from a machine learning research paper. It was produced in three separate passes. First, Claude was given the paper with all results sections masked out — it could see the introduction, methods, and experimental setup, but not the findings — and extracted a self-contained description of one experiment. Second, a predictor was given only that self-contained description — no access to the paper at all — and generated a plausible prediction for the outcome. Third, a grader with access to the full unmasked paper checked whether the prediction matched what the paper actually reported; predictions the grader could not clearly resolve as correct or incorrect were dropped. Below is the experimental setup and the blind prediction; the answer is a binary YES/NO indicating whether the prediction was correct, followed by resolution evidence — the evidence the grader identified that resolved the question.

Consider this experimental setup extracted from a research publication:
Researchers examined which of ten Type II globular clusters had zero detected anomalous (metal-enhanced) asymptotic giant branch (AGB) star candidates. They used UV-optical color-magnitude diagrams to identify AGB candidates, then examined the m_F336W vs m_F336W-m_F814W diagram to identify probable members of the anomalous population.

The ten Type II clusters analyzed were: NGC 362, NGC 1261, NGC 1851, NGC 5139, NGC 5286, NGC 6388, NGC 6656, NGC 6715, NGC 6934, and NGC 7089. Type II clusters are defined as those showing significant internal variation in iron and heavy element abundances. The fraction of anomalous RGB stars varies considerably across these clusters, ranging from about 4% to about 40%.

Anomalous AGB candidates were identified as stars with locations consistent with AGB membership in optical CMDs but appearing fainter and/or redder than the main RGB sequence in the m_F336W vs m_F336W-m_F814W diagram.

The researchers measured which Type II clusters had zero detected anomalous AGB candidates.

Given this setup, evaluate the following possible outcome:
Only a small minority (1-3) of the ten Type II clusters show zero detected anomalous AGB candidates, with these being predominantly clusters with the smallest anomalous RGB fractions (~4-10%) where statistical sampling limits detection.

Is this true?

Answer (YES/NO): NO